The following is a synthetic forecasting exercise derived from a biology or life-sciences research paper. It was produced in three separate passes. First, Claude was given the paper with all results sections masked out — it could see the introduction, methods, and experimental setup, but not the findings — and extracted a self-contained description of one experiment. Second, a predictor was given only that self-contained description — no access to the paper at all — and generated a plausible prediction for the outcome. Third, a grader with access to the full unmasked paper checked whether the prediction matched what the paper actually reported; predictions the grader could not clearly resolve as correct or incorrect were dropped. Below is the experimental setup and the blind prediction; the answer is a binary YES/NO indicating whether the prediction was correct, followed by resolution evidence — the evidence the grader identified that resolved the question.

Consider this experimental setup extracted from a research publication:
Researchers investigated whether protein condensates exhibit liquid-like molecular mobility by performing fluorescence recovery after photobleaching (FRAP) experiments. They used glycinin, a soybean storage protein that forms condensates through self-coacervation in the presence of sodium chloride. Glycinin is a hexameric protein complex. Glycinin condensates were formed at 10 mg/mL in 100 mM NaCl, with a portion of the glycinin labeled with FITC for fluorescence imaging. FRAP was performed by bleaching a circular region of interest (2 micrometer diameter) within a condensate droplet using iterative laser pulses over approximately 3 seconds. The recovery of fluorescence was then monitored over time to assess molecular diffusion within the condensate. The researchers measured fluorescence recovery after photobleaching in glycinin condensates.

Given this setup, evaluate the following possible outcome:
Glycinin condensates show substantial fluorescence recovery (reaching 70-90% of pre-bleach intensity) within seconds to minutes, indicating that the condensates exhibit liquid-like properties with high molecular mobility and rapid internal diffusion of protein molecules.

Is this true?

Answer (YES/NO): NO